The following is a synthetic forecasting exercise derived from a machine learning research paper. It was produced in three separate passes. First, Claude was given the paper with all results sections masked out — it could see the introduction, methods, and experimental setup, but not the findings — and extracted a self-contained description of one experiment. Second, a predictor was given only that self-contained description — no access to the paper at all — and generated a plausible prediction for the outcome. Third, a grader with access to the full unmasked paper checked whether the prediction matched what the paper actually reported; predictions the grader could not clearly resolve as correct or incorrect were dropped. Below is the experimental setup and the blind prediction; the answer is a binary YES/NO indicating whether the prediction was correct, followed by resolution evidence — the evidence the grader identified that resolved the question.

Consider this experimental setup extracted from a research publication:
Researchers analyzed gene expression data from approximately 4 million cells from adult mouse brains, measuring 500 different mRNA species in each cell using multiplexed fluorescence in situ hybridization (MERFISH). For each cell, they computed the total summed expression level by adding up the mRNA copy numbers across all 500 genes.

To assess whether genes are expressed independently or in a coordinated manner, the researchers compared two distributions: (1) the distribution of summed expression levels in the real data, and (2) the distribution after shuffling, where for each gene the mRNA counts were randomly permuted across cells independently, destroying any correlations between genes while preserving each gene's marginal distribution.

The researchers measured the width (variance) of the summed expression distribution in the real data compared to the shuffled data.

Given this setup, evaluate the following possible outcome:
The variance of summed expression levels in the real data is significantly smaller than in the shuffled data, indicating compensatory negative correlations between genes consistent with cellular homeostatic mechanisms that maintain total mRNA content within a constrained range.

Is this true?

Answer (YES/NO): NO